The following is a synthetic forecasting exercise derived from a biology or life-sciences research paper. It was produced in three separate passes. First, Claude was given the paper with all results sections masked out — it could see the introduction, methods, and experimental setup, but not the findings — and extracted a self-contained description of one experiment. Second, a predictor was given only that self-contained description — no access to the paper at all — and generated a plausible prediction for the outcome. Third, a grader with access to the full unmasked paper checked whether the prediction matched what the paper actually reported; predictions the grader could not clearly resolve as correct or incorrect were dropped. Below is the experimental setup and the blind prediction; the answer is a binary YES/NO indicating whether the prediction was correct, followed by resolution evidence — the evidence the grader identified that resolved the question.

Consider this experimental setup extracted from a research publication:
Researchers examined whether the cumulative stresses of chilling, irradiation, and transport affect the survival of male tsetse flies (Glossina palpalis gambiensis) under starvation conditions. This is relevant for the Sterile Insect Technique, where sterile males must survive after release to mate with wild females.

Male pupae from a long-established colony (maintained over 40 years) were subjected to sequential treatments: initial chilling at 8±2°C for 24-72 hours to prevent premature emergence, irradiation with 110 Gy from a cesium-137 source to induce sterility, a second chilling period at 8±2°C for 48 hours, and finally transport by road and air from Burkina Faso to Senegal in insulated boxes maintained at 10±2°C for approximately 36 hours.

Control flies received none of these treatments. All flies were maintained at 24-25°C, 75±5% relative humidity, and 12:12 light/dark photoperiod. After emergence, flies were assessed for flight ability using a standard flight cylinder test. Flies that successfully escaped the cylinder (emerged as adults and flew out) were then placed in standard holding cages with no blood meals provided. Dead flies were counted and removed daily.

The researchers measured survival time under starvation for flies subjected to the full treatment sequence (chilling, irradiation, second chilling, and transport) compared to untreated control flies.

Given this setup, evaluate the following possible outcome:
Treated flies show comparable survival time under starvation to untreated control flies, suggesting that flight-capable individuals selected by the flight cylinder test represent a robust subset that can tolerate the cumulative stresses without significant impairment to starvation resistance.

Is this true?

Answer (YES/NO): YES